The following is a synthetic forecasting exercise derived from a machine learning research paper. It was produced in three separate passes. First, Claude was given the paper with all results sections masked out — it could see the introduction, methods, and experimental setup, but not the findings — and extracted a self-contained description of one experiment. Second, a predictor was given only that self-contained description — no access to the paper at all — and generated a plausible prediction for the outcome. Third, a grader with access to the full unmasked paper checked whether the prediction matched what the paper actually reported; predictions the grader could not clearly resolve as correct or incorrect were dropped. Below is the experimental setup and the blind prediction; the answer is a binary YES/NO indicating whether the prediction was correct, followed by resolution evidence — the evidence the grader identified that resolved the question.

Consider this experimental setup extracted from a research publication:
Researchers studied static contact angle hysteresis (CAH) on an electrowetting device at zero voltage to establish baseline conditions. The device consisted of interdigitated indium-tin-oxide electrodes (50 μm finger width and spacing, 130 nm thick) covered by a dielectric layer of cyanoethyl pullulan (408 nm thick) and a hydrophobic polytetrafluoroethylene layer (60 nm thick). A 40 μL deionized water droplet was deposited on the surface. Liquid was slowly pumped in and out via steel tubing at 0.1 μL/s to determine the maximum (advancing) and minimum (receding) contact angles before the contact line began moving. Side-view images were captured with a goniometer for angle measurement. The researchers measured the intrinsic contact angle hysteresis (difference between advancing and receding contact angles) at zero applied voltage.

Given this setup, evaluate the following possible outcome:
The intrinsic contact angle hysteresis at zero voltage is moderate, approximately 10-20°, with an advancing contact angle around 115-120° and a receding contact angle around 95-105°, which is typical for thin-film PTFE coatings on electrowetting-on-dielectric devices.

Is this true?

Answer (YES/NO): NO